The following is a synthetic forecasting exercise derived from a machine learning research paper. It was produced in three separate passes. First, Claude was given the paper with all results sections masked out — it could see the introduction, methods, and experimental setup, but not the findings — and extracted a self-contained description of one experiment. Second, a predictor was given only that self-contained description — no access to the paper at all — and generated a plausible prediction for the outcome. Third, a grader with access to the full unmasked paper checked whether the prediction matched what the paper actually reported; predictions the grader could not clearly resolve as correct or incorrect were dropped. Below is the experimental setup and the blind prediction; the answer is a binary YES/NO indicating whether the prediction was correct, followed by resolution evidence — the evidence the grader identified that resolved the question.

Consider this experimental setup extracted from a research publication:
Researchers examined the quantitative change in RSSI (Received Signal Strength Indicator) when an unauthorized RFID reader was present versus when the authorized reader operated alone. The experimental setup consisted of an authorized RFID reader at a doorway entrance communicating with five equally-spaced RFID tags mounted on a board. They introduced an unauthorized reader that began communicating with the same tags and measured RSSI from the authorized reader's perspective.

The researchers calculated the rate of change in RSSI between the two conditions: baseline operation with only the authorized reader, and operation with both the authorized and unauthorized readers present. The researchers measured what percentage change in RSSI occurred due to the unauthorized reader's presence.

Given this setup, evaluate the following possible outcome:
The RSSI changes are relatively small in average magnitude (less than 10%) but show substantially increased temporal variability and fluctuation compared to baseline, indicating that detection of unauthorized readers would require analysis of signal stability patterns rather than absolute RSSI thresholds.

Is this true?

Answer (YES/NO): NO